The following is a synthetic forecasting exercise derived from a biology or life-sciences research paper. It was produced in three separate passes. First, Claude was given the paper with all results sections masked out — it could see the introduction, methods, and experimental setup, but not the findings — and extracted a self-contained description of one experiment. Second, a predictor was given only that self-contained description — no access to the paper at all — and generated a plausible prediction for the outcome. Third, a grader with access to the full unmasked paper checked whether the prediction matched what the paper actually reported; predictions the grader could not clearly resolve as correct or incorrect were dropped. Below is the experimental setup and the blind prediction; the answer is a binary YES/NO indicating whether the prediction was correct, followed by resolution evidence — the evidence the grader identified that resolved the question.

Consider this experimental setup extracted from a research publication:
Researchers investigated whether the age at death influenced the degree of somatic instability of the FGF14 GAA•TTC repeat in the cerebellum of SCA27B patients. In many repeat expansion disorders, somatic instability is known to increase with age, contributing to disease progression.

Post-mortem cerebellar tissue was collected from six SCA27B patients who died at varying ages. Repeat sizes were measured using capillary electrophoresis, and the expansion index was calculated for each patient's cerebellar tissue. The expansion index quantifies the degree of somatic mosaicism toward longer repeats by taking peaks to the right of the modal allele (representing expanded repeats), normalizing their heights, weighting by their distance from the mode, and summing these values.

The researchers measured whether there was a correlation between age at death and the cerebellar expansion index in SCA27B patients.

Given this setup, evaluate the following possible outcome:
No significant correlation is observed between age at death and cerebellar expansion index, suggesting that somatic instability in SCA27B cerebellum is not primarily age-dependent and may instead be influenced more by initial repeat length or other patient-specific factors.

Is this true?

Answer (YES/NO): YES